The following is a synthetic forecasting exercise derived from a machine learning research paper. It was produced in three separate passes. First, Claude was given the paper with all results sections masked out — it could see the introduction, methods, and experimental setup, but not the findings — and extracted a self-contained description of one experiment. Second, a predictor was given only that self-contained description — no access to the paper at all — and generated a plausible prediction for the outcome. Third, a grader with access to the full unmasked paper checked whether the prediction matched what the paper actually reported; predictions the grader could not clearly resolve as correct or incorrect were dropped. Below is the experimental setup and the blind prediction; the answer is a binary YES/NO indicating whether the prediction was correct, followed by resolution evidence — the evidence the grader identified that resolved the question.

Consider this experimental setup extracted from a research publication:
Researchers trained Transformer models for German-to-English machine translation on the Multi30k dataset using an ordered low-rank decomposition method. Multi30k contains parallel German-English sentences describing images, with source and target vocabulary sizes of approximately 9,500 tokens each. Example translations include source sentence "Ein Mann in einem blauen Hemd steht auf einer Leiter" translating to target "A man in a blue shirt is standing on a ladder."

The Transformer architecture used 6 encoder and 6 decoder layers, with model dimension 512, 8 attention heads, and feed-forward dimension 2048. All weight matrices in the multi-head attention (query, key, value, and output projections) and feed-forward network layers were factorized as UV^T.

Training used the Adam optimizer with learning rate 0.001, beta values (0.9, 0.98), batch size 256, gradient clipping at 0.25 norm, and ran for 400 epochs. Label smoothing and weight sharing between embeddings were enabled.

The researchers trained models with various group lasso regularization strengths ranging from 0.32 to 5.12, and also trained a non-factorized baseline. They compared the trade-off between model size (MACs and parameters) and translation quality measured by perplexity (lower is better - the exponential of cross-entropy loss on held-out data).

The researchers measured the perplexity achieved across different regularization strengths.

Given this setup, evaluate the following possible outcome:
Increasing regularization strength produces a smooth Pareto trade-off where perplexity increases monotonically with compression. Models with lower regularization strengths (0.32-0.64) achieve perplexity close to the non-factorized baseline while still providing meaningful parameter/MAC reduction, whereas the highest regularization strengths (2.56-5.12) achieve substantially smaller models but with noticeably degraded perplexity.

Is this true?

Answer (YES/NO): NO